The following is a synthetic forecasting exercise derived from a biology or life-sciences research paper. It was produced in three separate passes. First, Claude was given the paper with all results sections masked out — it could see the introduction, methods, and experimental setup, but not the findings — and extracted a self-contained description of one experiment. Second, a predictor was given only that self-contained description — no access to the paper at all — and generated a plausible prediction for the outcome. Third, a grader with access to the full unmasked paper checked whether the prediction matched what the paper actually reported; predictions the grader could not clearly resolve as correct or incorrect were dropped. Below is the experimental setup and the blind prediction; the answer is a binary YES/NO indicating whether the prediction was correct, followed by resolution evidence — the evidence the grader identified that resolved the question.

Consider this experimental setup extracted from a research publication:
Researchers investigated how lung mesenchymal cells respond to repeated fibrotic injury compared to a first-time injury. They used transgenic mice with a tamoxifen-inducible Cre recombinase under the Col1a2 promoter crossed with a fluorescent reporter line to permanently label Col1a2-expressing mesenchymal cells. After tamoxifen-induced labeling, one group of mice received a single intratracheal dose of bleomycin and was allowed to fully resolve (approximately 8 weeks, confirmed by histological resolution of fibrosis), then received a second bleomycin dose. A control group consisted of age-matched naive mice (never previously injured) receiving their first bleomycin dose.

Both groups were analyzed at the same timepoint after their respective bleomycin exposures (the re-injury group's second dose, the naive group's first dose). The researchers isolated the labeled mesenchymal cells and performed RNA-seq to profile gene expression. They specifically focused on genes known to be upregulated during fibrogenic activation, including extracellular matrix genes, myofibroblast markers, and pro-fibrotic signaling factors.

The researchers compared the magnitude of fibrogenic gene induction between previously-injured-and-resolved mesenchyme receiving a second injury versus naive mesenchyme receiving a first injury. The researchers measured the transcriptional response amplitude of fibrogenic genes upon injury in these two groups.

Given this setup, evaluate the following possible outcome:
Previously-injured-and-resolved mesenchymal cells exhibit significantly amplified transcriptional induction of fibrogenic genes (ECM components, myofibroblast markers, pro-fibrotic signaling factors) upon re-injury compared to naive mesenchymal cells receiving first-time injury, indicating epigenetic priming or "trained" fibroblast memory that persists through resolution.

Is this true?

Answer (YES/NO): YES